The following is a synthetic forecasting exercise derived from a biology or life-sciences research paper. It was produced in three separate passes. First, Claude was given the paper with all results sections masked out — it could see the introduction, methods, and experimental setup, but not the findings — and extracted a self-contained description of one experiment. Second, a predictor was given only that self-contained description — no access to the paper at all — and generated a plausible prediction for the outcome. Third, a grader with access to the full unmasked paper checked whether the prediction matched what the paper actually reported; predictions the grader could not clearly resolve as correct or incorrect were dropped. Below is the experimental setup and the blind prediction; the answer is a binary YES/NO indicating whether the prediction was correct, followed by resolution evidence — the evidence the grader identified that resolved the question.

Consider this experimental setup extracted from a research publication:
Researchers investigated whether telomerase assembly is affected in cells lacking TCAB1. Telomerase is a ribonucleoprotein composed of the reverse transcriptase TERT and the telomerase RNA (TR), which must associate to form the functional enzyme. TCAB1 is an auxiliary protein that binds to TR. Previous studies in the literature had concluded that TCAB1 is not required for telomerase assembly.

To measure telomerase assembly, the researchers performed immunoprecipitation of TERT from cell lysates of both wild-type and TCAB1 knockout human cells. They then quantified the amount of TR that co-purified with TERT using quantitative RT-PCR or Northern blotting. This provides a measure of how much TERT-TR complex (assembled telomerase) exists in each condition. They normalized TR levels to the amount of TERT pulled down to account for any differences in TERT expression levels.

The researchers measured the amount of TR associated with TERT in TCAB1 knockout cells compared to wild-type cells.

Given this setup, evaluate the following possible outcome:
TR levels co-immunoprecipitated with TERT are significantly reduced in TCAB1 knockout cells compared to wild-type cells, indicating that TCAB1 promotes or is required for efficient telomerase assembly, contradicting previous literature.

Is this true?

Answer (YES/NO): YES